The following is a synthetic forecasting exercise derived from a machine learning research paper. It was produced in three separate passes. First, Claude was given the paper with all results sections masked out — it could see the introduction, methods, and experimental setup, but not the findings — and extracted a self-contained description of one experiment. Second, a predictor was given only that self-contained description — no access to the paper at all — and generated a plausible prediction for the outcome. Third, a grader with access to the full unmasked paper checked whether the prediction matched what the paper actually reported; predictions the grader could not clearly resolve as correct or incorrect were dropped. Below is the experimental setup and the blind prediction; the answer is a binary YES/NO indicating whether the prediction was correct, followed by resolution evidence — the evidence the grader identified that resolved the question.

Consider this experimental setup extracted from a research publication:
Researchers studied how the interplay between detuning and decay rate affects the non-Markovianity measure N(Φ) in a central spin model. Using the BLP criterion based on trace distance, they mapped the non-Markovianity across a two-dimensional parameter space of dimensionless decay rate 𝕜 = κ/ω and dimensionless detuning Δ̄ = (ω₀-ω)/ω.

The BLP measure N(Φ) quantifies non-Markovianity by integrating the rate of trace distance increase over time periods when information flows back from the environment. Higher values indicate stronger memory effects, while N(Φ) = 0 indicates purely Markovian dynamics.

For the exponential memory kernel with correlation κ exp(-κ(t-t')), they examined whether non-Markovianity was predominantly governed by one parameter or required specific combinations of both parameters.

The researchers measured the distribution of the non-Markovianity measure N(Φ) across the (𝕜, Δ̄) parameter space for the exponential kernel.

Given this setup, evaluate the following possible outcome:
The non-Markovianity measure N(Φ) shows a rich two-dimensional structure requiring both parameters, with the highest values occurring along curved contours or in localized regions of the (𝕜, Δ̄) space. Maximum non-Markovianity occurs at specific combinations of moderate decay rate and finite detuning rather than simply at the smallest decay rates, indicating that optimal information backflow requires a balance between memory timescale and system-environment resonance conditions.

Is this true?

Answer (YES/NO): NO